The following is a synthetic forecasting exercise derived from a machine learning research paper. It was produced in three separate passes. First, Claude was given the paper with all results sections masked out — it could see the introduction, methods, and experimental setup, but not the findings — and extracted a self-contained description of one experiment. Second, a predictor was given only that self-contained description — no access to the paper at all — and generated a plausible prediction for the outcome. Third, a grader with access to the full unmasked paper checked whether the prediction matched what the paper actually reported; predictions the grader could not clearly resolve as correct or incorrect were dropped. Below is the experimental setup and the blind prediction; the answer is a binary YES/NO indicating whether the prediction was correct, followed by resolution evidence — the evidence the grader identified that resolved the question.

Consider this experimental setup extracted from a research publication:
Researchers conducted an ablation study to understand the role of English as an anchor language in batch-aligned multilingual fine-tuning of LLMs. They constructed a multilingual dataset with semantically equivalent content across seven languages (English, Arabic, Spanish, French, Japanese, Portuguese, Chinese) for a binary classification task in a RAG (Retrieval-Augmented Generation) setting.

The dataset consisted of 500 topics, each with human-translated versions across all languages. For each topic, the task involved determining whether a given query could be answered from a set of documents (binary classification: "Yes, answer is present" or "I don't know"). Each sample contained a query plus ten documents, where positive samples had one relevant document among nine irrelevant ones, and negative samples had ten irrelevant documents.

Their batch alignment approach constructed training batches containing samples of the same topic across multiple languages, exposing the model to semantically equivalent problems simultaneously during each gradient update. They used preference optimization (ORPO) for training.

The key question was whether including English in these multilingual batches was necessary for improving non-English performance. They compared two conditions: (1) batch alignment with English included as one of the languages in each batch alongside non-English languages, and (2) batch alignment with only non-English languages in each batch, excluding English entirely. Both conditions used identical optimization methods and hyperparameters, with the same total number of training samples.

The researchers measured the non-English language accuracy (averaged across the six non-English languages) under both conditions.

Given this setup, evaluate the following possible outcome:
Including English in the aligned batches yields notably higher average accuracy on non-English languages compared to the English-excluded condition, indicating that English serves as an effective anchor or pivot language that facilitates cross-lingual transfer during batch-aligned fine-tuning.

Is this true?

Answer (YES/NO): YES